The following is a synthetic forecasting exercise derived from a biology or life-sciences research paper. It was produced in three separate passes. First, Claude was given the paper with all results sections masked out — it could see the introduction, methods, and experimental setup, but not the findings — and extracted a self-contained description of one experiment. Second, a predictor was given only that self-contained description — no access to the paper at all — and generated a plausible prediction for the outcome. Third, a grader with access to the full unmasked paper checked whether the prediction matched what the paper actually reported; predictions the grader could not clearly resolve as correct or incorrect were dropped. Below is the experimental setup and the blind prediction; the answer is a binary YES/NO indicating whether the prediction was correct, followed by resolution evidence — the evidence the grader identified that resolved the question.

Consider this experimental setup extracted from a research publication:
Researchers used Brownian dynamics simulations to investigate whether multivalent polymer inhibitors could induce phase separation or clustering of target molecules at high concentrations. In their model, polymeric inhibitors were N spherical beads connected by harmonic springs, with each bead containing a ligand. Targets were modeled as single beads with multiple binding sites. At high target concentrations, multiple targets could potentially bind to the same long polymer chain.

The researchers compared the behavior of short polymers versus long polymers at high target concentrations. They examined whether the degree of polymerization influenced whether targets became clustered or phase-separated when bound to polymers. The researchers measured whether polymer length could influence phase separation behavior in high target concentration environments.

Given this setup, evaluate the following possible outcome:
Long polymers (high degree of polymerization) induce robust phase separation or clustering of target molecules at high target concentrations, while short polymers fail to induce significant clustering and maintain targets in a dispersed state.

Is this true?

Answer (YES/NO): YES